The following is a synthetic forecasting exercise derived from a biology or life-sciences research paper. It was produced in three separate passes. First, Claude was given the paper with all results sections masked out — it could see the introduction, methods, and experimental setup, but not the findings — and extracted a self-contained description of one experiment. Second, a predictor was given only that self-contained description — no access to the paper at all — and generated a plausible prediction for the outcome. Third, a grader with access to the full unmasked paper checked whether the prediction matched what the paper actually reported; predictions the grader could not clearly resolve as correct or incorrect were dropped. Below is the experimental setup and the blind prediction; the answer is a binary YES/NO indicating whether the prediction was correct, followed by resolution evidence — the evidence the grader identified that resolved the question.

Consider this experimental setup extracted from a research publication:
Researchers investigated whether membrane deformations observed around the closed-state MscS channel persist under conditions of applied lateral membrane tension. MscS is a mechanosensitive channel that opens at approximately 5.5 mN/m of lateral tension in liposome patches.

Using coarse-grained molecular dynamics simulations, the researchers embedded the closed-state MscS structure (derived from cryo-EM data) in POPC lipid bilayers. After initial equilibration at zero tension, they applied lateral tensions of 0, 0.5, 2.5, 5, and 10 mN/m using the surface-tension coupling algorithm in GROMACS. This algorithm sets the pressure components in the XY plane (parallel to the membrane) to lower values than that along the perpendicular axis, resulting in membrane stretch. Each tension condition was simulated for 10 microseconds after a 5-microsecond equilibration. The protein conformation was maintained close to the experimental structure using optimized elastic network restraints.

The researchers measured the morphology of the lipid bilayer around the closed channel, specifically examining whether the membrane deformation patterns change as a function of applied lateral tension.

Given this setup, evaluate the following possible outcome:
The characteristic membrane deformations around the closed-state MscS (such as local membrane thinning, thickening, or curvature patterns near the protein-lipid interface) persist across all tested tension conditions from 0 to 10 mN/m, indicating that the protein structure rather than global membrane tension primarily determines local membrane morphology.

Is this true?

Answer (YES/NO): YES